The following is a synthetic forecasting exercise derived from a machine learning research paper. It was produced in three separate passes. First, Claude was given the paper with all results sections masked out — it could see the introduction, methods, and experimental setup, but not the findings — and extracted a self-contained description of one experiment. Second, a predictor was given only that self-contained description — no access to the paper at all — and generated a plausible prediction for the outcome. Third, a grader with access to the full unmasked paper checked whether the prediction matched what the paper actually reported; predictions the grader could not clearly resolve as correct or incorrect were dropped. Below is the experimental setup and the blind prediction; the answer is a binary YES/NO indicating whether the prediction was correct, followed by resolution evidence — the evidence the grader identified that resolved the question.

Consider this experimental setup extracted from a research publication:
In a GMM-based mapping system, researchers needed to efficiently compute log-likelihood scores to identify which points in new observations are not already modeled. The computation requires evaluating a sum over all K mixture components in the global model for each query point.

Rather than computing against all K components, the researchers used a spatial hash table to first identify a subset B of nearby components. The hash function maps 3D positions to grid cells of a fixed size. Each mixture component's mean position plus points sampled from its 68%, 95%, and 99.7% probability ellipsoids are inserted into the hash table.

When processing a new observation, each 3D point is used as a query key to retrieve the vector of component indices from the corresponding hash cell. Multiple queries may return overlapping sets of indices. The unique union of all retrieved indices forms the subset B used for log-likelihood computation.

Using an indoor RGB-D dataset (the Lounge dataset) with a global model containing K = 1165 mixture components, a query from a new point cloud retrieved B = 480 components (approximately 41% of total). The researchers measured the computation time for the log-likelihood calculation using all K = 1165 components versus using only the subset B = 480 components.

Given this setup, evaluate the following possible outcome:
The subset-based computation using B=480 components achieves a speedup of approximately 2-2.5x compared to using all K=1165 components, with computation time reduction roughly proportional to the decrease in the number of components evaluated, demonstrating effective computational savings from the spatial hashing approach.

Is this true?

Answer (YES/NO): NO